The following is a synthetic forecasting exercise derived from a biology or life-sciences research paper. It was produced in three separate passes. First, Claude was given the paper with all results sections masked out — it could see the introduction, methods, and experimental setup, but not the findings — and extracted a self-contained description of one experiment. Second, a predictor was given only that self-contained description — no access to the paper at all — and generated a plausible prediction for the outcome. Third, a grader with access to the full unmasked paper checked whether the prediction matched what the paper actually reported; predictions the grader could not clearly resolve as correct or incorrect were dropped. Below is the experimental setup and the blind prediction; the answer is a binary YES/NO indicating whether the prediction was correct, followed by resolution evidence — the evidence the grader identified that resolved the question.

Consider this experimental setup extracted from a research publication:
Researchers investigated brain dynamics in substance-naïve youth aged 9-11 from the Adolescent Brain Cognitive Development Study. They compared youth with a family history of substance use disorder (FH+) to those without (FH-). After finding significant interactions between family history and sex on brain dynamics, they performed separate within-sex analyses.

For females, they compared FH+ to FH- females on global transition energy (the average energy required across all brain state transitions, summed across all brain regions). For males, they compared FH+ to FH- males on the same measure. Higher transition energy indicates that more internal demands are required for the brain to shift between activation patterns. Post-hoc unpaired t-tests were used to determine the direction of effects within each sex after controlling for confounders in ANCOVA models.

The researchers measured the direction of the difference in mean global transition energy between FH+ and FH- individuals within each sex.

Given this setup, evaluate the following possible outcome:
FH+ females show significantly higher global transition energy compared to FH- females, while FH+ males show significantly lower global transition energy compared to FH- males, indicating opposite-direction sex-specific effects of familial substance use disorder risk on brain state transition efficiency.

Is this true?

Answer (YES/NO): NO